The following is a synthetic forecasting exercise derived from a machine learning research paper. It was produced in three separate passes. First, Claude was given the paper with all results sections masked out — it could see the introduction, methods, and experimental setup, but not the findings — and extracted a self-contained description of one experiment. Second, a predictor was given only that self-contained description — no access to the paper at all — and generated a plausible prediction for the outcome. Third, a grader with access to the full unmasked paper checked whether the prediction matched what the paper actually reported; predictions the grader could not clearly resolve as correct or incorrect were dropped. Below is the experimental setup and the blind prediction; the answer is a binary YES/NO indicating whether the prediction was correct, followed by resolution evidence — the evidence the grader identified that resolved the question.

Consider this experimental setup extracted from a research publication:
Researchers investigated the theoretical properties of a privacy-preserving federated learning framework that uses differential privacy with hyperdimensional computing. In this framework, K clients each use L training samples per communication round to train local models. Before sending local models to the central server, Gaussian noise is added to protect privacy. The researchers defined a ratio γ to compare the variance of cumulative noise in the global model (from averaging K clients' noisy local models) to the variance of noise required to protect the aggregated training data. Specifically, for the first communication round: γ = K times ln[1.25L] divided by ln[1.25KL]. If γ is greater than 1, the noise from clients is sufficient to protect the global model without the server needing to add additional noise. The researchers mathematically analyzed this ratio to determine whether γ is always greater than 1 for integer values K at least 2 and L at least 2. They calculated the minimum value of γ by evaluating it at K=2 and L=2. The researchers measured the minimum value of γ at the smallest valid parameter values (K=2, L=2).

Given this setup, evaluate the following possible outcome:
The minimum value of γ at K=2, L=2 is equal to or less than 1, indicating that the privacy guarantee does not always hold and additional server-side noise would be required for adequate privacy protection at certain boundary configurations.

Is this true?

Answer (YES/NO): NO